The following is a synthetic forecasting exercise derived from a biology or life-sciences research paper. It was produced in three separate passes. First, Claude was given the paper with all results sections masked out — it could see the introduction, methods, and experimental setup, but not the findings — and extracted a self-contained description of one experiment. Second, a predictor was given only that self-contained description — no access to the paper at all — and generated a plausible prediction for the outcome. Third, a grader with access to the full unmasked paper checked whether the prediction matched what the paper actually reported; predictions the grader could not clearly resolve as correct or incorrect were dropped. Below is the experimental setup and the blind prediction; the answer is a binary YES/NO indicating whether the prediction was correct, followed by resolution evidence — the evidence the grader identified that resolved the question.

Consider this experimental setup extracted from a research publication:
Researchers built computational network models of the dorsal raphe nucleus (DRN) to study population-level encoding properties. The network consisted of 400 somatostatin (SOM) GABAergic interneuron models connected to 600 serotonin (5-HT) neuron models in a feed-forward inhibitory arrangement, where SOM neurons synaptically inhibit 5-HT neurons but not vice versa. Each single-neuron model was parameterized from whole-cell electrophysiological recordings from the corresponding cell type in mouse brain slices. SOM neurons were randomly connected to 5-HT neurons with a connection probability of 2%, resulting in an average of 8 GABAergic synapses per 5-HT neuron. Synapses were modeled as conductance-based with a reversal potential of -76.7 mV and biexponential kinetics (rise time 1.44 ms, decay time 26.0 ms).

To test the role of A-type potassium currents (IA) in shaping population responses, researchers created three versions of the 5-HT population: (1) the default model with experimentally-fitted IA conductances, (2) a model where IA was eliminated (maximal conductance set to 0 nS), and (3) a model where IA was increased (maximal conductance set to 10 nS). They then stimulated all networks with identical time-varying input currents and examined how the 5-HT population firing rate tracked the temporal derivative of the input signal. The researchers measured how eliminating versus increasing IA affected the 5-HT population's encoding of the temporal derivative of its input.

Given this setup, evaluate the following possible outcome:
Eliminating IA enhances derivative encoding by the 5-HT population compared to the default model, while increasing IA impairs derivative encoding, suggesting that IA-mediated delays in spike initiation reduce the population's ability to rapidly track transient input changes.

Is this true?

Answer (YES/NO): YES